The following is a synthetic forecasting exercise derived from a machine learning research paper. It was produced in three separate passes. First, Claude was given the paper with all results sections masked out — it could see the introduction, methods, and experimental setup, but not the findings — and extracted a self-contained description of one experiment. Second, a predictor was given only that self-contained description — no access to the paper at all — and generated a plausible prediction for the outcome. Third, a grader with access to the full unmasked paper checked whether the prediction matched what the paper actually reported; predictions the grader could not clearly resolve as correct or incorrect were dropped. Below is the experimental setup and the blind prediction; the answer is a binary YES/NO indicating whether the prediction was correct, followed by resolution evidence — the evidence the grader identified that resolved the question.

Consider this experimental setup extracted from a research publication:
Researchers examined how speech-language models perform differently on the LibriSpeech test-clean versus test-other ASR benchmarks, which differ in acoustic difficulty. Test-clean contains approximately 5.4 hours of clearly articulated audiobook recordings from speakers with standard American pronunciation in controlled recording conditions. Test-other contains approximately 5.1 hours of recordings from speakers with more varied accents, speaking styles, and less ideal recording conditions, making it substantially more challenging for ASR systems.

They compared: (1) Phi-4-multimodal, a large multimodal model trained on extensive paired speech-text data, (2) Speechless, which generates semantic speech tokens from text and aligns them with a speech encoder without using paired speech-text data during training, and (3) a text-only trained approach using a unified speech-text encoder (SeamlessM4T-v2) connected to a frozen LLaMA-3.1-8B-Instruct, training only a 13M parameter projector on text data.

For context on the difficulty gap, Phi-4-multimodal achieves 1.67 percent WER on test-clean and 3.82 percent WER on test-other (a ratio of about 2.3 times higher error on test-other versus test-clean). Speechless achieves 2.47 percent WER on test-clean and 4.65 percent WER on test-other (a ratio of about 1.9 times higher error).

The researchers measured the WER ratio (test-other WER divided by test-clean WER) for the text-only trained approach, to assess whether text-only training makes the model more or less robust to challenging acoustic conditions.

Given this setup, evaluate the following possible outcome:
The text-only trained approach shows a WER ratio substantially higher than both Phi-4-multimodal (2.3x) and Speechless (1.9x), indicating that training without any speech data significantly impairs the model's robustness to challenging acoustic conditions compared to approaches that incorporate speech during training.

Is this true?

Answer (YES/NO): NO